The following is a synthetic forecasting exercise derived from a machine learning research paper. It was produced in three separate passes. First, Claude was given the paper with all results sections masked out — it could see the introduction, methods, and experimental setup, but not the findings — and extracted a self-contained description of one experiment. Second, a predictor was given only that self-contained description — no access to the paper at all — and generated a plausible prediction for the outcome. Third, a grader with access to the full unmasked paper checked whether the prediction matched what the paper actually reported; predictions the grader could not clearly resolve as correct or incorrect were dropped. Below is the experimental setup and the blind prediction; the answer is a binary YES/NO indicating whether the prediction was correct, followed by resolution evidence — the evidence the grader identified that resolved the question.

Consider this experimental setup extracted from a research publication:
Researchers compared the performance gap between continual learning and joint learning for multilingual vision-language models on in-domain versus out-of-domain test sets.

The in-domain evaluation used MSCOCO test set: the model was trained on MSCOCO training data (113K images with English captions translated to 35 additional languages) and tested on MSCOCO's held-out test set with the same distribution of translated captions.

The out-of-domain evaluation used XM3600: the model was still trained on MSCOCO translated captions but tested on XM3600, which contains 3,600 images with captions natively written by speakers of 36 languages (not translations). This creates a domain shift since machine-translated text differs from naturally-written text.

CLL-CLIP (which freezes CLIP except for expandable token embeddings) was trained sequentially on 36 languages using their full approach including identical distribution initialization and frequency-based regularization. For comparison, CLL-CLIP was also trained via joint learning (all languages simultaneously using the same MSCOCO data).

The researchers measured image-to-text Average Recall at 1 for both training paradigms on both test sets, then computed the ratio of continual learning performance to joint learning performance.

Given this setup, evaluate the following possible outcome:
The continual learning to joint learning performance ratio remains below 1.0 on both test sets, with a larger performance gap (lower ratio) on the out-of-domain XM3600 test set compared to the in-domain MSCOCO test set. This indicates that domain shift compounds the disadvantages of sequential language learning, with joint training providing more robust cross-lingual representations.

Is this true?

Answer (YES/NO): YES